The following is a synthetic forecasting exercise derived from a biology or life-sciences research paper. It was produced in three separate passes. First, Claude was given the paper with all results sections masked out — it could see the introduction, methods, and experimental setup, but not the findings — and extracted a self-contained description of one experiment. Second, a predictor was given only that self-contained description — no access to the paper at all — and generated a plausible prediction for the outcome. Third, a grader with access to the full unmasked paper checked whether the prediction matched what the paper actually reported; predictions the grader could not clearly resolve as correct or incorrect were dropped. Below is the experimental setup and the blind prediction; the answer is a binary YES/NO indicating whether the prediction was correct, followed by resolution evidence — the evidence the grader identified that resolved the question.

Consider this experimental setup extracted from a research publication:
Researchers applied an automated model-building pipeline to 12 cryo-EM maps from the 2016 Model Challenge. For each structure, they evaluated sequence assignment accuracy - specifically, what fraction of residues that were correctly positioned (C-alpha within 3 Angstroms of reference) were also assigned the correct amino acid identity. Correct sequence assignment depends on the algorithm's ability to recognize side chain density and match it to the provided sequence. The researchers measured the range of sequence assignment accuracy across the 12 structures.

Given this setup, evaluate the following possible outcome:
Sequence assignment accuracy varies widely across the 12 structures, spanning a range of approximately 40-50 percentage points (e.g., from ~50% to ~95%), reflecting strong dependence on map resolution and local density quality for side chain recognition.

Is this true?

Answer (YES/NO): NO